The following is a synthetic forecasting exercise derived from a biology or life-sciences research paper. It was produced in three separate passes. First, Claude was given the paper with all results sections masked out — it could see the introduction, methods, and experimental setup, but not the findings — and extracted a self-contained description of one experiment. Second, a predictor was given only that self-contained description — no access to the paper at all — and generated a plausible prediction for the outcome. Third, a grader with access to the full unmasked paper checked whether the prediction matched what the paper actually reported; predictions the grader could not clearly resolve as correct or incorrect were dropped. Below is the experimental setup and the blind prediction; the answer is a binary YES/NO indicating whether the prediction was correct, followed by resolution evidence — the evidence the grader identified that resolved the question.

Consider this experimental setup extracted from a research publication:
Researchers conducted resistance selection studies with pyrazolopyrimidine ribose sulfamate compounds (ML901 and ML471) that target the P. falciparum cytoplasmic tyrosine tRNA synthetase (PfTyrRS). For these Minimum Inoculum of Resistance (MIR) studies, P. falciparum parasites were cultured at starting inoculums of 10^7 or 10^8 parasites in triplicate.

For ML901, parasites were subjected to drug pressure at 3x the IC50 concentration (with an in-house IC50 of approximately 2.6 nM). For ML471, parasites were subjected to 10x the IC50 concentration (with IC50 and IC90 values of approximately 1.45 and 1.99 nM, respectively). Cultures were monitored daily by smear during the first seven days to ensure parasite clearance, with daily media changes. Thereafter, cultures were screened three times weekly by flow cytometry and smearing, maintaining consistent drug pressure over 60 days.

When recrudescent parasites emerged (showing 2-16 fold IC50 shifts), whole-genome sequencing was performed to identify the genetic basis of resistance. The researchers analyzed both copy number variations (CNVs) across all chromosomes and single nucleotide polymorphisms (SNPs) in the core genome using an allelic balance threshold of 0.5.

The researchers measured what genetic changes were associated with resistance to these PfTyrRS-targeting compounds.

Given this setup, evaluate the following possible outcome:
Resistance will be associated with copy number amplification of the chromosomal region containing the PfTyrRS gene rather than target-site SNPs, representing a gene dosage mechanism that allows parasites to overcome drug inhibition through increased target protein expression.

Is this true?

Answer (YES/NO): YES